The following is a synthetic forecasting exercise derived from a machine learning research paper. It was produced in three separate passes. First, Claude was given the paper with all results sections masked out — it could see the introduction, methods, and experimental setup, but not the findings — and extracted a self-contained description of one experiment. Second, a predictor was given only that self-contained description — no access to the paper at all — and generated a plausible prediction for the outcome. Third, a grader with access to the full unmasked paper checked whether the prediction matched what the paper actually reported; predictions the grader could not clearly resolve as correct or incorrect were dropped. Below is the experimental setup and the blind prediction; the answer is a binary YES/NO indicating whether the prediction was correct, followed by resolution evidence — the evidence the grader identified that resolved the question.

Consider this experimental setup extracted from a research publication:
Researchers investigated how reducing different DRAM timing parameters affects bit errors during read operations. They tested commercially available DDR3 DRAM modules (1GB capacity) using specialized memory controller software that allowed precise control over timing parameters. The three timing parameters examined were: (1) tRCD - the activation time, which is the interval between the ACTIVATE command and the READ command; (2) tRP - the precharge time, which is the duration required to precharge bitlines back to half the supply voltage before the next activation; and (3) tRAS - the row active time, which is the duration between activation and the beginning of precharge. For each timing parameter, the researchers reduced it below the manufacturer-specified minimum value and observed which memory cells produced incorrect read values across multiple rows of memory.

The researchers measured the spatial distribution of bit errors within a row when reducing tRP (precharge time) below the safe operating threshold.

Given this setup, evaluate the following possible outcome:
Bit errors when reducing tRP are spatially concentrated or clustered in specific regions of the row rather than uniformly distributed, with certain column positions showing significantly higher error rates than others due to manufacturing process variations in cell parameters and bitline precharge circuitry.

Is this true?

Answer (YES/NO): NO